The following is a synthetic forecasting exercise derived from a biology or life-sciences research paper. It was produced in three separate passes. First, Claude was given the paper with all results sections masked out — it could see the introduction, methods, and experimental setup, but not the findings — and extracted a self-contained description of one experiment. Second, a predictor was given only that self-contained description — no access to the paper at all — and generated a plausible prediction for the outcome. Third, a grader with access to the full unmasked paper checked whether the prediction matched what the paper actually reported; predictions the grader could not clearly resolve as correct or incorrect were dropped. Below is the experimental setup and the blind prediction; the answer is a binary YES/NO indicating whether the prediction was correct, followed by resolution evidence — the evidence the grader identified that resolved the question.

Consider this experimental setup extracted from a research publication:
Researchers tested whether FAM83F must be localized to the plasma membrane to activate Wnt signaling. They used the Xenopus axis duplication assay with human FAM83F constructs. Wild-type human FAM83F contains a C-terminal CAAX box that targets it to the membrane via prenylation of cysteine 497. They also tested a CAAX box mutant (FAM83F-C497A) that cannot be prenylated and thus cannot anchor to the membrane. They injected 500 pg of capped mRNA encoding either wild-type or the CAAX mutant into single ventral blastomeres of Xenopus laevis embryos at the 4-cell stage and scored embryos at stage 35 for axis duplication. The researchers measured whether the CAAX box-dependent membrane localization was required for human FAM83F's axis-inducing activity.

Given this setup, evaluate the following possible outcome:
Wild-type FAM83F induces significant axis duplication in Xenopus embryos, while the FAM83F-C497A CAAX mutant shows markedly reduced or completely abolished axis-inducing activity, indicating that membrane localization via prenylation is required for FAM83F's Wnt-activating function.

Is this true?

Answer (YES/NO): NO